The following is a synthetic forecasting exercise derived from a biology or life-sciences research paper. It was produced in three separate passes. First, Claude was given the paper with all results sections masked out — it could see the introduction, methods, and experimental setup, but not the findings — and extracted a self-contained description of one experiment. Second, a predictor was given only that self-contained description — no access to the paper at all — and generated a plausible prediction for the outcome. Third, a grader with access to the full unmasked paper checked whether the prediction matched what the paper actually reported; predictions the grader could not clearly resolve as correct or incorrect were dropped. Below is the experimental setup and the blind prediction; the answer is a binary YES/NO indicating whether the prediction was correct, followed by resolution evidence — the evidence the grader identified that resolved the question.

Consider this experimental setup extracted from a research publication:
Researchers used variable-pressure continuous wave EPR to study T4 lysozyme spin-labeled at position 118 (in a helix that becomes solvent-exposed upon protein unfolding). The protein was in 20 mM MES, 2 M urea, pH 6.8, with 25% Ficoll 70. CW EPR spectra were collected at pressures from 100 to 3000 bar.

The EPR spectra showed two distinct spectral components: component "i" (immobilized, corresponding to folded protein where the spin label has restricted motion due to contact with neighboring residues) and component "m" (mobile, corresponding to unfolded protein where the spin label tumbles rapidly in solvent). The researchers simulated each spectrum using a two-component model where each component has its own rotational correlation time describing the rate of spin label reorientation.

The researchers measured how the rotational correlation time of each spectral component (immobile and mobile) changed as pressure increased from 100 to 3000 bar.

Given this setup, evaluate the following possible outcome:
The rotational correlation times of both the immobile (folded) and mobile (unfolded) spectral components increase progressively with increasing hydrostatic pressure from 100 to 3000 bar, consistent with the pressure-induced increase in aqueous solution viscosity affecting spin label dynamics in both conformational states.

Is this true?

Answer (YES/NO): NO